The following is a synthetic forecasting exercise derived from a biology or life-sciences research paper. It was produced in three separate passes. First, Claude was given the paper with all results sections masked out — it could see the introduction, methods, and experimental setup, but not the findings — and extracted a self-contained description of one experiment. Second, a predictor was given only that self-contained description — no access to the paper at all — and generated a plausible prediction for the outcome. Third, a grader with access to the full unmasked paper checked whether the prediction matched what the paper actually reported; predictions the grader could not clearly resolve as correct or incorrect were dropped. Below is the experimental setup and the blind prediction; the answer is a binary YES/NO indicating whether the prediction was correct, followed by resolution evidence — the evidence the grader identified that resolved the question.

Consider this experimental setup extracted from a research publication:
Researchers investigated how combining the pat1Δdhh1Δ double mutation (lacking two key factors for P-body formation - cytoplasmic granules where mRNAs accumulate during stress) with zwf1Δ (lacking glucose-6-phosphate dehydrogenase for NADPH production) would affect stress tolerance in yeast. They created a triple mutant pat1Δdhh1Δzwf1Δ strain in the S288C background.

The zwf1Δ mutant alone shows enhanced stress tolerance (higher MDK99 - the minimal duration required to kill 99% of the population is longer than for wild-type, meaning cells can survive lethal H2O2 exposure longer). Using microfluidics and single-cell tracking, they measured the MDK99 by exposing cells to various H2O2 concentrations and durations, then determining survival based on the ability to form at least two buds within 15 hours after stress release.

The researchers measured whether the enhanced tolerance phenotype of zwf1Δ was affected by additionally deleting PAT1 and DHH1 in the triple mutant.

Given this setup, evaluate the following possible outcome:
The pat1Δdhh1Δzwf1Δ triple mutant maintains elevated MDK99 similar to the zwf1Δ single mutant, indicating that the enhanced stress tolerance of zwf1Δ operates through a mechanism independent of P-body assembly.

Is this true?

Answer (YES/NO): NO